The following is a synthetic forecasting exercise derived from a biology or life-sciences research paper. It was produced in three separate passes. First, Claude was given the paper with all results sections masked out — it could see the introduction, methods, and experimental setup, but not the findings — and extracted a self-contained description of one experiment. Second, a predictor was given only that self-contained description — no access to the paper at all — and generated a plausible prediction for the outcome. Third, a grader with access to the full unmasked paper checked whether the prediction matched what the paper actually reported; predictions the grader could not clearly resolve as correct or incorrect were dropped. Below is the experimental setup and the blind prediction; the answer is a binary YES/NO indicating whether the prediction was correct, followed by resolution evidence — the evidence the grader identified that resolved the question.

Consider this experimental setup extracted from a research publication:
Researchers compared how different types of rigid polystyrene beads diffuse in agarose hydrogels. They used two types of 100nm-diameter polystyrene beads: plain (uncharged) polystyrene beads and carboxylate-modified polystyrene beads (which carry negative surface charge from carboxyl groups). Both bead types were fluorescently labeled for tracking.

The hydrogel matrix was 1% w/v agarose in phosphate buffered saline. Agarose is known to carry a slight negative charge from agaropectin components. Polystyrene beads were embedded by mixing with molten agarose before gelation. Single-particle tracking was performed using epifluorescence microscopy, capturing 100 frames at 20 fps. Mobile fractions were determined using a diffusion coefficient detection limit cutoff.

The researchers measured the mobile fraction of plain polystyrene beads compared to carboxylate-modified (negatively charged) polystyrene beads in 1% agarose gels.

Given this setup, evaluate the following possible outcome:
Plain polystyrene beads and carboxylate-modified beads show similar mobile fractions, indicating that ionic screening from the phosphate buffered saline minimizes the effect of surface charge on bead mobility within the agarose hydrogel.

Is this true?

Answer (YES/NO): NO